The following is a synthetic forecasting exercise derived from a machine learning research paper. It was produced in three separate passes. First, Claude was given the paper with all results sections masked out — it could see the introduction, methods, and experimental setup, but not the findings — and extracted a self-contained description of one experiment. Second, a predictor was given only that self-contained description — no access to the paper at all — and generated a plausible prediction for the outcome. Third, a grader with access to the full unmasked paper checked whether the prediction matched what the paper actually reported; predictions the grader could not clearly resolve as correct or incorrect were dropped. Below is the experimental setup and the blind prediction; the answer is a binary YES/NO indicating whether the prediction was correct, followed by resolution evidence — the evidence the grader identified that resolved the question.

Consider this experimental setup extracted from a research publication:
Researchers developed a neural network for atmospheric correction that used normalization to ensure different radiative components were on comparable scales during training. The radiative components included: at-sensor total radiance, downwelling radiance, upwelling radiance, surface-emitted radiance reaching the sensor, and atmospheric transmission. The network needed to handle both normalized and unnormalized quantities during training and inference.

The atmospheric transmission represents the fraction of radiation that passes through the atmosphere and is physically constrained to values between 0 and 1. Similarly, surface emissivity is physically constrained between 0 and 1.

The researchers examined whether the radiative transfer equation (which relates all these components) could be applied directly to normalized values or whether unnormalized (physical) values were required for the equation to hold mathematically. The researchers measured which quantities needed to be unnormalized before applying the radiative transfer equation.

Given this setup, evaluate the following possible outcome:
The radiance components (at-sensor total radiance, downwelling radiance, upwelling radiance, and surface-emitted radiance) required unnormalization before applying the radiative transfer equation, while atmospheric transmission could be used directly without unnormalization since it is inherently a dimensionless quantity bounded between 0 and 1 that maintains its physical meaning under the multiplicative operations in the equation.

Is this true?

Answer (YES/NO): YES